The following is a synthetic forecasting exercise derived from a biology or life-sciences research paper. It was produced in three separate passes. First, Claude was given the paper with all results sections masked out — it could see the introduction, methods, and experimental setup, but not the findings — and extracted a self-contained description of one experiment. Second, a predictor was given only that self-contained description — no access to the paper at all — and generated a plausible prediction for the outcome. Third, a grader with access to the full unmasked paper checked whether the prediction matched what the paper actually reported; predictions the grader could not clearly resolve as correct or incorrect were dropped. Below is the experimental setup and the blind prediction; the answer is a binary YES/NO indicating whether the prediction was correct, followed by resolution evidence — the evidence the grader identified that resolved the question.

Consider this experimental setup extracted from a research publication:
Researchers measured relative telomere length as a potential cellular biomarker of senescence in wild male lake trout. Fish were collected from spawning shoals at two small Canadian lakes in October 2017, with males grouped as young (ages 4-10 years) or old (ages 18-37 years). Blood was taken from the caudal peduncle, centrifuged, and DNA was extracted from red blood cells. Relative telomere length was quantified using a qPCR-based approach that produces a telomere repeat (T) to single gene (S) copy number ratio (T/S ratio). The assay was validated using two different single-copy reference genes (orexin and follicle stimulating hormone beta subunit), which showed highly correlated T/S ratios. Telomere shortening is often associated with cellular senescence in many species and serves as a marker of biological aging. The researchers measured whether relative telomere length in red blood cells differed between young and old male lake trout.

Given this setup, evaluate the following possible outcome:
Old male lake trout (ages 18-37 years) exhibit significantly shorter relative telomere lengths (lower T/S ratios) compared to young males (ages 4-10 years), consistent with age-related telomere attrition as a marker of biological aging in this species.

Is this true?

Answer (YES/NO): NO